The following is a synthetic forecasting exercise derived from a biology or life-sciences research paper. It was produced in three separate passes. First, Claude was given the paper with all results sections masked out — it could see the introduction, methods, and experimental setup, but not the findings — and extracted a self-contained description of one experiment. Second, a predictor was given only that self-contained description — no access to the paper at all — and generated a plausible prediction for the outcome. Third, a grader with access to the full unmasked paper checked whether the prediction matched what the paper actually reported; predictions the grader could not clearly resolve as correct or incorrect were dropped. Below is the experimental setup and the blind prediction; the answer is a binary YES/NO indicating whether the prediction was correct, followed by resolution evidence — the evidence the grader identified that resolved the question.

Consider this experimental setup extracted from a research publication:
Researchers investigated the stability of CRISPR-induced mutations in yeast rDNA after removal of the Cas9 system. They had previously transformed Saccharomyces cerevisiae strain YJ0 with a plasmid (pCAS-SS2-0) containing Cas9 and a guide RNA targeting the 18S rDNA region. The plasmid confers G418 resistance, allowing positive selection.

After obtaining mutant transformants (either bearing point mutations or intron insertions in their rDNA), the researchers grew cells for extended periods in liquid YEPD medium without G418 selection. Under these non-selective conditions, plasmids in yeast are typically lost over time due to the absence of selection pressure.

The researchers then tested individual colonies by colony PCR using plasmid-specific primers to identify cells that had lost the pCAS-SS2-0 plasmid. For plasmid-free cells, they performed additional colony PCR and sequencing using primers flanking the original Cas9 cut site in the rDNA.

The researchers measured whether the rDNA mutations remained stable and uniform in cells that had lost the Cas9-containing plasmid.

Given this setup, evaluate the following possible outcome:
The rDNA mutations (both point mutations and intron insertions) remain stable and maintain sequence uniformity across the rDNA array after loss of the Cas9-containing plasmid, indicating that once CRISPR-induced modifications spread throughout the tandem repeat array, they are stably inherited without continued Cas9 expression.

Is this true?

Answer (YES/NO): YES